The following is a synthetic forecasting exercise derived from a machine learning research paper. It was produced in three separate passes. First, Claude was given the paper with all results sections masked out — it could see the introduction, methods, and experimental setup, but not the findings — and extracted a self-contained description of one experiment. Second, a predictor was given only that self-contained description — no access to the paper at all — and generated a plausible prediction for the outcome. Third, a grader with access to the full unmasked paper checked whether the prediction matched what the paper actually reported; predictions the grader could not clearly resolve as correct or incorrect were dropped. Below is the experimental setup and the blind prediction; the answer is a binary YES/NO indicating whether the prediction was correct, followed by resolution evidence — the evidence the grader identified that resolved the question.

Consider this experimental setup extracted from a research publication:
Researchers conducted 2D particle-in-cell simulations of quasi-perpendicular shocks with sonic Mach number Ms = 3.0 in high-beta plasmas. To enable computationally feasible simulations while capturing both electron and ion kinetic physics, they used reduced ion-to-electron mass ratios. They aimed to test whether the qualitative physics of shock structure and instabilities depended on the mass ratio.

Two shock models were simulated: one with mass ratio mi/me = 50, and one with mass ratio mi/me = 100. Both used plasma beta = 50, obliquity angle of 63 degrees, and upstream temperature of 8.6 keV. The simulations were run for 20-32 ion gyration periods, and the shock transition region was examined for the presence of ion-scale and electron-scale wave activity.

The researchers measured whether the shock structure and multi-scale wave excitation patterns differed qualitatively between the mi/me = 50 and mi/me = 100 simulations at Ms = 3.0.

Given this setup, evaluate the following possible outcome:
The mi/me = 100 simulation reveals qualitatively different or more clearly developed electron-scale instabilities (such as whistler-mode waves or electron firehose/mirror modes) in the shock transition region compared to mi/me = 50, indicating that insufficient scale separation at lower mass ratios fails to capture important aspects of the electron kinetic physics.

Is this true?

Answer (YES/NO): NO